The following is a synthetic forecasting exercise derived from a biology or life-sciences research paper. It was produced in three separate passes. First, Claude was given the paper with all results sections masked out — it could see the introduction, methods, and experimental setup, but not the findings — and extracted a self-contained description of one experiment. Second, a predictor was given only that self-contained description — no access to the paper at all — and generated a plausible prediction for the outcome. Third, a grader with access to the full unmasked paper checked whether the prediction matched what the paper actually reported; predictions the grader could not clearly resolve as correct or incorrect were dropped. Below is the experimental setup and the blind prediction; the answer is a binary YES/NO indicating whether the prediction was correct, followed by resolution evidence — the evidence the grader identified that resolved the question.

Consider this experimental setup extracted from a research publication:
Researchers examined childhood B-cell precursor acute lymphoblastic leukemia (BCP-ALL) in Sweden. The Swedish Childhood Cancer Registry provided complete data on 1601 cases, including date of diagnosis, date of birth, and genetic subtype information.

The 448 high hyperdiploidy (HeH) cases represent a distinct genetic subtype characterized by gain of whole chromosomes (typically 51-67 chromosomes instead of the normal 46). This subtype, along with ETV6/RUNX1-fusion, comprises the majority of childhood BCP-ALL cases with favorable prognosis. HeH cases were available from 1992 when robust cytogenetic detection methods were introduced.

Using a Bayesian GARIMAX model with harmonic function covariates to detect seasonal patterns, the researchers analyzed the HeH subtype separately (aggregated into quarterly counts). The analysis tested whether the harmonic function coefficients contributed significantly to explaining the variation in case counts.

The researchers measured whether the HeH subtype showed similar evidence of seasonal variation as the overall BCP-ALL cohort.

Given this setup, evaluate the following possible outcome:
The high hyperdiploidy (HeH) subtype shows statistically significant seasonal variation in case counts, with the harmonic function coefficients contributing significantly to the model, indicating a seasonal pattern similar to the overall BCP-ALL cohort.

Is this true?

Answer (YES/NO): NO